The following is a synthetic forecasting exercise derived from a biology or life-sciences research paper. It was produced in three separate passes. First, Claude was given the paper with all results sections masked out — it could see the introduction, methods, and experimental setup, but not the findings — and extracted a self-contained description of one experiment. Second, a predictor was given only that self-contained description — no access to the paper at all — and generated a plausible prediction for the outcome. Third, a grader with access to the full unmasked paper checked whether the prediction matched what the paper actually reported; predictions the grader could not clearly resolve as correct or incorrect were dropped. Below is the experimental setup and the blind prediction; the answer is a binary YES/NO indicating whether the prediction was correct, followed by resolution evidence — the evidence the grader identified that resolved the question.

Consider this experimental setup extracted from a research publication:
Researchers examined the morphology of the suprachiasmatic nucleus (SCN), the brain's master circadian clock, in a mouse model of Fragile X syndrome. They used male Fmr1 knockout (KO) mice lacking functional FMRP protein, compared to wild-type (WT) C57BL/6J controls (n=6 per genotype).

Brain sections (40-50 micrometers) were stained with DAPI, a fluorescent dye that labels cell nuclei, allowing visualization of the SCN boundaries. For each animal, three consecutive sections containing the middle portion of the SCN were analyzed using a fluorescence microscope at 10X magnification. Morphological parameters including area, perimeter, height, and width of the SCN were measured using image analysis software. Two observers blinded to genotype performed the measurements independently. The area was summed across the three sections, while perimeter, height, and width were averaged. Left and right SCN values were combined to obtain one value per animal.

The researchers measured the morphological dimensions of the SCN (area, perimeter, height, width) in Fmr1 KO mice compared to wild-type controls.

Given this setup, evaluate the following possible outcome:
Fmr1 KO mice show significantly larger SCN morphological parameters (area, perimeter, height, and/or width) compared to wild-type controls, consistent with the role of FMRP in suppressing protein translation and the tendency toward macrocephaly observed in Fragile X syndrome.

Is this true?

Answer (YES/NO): NO